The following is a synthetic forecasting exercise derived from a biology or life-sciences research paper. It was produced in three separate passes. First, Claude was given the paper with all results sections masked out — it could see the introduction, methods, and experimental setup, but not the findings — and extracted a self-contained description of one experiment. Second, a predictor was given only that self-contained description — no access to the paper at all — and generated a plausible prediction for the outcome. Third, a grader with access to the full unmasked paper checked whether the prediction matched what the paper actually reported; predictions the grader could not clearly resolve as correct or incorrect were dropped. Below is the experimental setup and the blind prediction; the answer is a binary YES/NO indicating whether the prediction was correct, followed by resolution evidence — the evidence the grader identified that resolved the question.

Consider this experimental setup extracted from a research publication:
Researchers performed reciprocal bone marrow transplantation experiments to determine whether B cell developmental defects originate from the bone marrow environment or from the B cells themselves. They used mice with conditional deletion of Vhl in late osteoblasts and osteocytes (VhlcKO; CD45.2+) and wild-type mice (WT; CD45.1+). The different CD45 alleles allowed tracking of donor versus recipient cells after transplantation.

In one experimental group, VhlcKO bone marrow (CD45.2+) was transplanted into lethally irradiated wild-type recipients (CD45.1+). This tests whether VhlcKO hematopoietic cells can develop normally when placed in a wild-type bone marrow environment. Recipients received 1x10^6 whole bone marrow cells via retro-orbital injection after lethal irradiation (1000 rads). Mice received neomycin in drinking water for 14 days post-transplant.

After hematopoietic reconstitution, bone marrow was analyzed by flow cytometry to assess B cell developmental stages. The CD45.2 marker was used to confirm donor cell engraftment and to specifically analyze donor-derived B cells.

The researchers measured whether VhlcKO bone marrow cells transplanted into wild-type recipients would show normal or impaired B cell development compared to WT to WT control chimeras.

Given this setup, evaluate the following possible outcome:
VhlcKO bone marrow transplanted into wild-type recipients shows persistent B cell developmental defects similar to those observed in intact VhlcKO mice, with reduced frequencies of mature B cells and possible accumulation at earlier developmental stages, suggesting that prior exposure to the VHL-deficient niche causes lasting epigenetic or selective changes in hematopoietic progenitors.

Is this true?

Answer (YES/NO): NO